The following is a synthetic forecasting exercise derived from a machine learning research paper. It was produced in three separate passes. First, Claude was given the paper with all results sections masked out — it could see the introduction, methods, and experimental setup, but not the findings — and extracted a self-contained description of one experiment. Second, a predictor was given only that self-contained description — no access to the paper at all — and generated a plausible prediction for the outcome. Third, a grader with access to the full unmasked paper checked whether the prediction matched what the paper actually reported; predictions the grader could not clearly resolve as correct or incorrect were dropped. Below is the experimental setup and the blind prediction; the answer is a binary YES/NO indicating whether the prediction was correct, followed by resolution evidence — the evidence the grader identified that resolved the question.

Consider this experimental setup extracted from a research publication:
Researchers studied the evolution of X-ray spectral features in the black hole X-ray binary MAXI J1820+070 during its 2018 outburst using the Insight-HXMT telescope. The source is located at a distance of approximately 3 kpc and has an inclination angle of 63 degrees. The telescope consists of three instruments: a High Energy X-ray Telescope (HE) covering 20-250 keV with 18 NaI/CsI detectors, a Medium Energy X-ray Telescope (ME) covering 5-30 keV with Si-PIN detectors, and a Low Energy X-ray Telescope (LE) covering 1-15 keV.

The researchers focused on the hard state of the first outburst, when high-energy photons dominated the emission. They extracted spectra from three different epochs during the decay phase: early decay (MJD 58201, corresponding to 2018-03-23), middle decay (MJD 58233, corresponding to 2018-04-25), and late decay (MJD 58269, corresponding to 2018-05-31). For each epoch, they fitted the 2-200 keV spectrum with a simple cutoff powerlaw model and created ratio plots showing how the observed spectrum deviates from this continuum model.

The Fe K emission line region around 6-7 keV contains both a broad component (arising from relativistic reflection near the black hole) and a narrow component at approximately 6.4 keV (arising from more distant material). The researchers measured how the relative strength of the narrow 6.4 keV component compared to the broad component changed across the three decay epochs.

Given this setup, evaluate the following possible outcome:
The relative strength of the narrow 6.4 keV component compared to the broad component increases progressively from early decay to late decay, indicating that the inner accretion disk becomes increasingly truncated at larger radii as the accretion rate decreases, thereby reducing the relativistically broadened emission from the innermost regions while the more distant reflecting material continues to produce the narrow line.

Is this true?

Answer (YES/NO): NO